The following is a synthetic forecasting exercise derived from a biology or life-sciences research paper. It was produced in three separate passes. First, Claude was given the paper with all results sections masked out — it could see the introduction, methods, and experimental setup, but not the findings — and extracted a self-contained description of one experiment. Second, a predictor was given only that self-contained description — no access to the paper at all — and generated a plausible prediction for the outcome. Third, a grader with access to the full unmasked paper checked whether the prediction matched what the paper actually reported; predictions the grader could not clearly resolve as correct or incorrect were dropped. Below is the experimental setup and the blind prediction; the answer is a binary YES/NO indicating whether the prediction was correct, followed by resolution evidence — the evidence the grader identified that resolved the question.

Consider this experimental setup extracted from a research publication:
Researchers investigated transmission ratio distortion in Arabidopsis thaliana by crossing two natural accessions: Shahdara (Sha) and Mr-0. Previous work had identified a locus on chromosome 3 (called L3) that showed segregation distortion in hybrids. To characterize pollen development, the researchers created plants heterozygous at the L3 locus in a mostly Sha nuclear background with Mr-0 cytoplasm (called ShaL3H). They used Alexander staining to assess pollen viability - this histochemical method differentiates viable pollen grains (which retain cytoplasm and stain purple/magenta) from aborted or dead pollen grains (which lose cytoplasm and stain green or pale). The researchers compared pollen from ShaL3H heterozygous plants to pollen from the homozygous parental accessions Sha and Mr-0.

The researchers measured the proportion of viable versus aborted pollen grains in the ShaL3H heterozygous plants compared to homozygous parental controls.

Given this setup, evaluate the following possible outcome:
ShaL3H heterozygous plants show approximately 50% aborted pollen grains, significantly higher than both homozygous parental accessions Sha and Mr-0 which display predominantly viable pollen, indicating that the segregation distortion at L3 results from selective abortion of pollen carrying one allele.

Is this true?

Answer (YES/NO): NO